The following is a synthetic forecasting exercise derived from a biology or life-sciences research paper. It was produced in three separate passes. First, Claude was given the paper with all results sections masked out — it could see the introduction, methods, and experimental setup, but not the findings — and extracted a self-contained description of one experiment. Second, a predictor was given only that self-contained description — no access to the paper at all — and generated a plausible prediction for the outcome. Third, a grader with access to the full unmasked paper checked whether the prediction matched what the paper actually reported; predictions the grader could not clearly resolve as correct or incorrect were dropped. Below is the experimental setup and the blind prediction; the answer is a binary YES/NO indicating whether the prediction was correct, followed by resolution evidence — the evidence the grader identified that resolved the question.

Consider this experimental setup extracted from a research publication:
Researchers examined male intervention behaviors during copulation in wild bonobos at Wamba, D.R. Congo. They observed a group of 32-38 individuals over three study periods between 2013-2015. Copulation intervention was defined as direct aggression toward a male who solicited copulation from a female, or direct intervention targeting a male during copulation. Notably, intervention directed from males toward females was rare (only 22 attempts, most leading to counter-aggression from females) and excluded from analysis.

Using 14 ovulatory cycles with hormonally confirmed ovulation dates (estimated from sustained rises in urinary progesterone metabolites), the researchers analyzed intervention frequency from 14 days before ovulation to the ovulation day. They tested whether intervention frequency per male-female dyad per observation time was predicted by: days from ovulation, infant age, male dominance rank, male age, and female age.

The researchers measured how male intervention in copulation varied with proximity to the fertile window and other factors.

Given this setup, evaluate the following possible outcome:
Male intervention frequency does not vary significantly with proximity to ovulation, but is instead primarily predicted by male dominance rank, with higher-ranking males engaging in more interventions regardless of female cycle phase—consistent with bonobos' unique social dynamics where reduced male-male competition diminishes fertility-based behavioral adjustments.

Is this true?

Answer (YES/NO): NO